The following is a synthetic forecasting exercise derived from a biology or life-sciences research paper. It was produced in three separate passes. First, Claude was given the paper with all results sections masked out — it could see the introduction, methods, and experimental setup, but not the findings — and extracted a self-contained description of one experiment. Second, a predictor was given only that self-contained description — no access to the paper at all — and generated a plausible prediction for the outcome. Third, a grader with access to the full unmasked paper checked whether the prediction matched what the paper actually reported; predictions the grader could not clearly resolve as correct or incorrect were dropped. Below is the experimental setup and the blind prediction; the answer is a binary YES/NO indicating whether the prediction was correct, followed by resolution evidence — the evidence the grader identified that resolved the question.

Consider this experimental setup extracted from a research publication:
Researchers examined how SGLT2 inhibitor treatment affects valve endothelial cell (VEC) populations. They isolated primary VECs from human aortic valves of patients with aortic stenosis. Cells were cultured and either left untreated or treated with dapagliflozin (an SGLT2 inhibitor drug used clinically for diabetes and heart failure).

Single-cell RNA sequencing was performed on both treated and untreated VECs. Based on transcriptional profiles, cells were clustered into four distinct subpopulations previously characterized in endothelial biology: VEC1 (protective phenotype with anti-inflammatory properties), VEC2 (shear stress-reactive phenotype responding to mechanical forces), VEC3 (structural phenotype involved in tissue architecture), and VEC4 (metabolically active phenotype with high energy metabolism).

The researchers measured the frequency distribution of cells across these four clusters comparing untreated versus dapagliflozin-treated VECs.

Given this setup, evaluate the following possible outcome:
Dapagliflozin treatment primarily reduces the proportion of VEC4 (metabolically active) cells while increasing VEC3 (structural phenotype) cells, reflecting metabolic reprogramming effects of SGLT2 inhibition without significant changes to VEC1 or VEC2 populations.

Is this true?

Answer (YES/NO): NO